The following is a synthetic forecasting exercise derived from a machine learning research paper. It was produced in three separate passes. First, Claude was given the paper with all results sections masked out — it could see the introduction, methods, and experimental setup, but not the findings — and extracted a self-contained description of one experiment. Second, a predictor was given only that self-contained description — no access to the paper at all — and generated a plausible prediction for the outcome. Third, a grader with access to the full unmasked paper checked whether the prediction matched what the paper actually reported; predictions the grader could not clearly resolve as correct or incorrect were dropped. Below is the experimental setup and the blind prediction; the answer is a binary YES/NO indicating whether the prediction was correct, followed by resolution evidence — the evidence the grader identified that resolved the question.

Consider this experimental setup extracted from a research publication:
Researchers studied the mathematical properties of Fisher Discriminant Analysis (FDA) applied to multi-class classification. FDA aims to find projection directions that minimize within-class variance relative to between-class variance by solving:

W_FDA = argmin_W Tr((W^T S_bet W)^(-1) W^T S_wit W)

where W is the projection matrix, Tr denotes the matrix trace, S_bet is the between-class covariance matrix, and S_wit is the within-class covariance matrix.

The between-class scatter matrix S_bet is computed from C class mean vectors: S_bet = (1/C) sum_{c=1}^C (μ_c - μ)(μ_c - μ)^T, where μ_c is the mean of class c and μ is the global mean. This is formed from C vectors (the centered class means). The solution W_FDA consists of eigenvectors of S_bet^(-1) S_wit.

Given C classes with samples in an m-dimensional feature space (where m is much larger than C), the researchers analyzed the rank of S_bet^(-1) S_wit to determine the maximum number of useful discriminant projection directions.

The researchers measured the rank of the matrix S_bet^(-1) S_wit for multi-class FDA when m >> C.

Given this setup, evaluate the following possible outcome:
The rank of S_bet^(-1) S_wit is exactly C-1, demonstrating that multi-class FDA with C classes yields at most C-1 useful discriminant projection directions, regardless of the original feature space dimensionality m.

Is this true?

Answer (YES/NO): NO